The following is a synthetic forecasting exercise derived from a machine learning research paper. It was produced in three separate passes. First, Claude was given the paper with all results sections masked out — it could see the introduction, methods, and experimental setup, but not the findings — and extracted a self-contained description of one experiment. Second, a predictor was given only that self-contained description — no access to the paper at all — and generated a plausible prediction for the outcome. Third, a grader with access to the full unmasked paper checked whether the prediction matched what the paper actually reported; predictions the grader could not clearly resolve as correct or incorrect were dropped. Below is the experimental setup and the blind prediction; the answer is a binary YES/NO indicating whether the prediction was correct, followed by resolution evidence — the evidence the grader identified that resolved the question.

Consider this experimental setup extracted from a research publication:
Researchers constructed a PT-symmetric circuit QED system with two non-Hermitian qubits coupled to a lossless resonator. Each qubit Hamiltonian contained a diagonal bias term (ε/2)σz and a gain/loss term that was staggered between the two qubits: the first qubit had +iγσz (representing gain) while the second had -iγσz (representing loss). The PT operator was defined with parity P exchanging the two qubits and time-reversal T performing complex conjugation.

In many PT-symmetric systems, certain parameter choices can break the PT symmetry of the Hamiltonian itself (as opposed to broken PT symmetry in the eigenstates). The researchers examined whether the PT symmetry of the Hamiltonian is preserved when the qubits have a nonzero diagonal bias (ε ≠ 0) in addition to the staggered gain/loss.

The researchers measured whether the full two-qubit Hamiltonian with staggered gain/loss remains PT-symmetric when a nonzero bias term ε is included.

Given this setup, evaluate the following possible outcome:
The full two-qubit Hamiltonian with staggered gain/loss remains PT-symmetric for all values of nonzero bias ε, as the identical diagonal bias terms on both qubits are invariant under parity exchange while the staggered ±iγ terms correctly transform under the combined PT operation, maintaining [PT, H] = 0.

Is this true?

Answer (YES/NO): YES